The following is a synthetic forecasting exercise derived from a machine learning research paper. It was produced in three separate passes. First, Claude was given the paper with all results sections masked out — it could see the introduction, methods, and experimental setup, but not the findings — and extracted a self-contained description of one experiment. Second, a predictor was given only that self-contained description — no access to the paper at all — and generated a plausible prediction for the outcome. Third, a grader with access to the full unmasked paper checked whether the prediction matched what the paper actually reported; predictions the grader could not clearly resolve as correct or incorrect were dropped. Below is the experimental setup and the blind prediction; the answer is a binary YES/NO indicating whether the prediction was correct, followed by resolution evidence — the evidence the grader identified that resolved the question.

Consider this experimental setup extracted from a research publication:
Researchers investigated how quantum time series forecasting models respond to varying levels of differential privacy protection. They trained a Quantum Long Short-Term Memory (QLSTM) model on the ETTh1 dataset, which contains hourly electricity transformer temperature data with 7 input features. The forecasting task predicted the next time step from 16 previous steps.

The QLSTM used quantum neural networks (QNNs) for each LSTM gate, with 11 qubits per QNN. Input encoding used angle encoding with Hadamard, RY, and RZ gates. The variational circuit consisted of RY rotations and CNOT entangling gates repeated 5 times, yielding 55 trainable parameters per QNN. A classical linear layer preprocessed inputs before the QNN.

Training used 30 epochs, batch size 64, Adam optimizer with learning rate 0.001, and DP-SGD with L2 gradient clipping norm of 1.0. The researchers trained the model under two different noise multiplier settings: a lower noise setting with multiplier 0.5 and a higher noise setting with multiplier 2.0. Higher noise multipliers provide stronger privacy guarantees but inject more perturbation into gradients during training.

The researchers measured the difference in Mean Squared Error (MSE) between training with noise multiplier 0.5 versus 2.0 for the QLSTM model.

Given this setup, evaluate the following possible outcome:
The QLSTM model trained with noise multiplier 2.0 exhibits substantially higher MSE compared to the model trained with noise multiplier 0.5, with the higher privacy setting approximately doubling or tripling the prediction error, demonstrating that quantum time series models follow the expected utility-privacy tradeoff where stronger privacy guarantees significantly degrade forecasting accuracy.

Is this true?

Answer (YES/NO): NO